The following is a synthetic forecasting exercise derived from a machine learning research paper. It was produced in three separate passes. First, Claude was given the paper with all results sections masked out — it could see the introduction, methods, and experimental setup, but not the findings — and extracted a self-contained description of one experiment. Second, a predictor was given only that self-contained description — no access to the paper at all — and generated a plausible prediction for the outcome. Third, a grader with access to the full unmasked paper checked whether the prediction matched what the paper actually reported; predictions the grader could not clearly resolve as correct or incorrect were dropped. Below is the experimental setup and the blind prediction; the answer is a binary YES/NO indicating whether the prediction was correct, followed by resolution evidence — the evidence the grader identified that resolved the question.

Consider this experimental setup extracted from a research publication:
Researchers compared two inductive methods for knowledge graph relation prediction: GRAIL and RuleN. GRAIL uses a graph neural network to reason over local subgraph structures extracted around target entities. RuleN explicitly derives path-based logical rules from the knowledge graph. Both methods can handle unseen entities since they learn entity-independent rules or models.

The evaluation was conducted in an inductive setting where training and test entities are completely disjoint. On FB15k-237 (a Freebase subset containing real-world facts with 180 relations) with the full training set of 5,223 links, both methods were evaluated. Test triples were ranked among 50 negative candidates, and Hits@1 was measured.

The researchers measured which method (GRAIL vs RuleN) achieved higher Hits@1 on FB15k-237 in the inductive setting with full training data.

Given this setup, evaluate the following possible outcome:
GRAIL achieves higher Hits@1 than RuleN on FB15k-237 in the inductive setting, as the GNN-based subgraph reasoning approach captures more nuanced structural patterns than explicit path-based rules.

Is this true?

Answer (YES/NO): NO